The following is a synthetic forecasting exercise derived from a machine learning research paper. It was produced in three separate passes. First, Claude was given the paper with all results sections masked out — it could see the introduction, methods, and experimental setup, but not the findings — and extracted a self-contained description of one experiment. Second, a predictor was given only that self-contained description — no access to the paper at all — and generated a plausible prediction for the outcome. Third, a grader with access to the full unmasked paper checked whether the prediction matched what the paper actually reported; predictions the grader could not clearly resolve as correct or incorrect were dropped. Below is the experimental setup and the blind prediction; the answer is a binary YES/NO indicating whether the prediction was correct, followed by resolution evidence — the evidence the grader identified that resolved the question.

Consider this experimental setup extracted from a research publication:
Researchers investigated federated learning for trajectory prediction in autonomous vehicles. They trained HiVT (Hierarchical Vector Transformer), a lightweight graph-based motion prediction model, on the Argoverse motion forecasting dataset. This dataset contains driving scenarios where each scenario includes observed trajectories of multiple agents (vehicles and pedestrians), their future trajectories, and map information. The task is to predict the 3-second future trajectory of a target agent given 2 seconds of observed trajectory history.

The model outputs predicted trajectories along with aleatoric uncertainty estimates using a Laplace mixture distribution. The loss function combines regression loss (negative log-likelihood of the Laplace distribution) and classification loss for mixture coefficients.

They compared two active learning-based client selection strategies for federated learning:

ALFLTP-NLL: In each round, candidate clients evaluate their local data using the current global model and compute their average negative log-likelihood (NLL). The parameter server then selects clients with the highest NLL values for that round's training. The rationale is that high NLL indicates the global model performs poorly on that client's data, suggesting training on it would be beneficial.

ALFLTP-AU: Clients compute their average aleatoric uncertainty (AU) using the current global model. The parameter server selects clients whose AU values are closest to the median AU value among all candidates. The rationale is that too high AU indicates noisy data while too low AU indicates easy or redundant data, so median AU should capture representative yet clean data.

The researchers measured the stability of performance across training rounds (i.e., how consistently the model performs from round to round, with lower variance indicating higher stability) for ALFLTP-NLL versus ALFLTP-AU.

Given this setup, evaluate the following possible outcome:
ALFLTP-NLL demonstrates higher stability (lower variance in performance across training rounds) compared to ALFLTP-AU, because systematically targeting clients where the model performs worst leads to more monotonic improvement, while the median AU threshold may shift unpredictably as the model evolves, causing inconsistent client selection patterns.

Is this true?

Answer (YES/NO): NO